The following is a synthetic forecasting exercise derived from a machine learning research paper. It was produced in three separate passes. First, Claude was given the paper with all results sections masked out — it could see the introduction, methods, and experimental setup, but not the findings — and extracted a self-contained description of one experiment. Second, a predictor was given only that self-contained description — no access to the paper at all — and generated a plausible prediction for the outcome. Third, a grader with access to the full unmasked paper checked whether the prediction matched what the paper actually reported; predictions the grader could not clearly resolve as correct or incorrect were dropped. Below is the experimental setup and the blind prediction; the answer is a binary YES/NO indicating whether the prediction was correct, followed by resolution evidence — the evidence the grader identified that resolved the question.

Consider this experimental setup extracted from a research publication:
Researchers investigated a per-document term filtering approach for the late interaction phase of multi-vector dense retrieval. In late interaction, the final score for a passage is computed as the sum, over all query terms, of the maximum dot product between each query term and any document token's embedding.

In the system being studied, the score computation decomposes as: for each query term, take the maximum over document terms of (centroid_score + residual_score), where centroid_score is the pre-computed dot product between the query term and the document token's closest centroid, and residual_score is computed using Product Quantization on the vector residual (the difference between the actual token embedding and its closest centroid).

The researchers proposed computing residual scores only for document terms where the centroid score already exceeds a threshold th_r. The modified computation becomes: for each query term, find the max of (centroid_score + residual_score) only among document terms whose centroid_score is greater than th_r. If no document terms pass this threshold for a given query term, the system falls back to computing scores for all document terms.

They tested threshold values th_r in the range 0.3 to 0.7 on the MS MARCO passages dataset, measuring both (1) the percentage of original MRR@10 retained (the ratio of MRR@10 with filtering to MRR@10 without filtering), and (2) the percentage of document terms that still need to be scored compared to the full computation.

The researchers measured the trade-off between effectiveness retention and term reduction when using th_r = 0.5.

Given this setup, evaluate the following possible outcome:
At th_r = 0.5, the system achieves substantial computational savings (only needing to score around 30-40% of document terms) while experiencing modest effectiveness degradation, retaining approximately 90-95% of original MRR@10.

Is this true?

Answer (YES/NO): NO